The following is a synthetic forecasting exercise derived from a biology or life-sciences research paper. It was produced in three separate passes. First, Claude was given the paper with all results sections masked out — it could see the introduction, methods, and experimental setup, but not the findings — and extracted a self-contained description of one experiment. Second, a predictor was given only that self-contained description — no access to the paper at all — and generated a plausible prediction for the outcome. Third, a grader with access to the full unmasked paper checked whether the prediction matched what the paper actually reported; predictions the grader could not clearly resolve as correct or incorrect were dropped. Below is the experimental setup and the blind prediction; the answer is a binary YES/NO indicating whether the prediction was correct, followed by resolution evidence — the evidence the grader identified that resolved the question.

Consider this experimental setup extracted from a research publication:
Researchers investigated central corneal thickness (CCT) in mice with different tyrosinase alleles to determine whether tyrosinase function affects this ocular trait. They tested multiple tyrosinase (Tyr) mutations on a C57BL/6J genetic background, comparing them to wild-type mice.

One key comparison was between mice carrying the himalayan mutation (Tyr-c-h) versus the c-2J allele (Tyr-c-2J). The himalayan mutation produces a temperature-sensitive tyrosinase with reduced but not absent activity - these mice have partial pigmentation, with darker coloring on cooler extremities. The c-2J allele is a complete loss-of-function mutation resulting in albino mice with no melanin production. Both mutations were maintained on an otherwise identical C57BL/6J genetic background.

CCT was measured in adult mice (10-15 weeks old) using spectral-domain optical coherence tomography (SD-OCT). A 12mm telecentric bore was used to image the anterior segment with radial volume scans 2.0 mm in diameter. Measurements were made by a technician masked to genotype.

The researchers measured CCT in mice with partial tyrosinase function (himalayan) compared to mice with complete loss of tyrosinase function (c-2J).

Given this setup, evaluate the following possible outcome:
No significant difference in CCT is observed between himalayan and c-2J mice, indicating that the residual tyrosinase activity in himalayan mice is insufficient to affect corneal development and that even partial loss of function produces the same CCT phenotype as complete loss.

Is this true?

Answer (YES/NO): NO